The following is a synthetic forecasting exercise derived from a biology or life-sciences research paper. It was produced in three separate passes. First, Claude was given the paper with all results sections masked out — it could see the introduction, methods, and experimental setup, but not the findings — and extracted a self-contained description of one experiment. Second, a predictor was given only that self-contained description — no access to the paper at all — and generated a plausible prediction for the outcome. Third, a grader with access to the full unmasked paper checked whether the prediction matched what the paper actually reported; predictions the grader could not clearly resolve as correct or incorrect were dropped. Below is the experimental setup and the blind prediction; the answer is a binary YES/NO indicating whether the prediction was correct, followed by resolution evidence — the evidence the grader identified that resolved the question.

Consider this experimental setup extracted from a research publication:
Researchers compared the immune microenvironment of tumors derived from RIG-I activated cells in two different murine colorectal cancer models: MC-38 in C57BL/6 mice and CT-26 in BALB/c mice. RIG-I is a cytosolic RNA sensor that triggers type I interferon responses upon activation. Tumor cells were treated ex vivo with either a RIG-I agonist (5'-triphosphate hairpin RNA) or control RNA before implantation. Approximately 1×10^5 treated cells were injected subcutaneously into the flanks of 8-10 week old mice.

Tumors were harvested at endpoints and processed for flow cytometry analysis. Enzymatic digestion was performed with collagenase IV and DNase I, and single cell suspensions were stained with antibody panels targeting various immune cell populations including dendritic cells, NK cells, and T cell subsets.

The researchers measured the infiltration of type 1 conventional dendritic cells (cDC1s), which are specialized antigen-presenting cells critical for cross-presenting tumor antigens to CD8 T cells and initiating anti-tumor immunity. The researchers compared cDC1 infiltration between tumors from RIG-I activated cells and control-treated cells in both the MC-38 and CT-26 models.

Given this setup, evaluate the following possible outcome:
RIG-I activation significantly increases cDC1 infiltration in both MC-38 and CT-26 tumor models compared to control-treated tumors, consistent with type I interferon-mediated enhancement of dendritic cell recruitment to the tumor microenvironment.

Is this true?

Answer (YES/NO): NO